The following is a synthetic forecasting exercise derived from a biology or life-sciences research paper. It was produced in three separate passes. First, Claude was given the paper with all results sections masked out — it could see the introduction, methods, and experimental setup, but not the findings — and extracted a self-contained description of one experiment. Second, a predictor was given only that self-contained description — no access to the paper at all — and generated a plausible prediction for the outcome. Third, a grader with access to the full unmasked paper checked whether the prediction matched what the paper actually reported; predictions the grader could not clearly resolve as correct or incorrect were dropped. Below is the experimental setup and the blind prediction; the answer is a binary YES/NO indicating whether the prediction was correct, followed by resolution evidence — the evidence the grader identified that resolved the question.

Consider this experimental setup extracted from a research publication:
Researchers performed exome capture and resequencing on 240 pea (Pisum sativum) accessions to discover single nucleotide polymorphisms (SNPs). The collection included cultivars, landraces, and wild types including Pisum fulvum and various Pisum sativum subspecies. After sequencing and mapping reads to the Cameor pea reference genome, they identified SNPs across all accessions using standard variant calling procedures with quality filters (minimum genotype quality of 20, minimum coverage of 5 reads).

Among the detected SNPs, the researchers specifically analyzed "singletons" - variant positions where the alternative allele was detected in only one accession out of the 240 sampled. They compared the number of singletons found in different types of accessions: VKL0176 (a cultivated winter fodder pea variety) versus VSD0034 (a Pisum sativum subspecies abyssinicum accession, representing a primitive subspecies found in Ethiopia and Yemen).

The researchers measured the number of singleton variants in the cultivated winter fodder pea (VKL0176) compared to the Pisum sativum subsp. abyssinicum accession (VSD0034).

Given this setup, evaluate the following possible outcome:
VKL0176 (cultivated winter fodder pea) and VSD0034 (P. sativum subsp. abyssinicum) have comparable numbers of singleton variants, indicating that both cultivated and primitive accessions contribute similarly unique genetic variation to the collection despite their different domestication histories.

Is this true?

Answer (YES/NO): NO